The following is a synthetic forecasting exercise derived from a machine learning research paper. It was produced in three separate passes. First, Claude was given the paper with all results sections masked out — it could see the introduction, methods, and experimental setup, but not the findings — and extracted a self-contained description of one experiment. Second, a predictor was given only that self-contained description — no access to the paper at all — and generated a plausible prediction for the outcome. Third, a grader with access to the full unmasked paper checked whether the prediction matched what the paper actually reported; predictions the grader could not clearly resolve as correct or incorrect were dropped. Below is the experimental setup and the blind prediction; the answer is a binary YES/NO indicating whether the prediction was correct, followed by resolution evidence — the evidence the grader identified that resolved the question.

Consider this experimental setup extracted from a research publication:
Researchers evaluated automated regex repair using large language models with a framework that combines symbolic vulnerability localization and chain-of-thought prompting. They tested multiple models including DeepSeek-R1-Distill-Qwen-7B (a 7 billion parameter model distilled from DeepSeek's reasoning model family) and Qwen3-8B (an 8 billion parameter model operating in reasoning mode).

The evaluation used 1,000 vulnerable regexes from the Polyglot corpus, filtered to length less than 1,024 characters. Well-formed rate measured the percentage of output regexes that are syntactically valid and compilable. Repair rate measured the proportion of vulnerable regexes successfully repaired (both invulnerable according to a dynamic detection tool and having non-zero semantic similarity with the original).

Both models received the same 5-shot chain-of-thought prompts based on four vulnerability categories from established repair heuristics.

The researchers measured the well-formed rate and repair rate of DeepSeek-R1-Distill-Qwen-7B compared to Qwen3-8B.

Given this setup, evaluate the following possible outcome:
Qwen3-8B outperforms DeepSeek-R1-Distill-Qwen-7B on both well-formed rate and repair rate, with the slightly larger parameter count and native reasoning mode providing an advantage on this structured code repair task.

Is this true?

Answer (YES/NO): YES